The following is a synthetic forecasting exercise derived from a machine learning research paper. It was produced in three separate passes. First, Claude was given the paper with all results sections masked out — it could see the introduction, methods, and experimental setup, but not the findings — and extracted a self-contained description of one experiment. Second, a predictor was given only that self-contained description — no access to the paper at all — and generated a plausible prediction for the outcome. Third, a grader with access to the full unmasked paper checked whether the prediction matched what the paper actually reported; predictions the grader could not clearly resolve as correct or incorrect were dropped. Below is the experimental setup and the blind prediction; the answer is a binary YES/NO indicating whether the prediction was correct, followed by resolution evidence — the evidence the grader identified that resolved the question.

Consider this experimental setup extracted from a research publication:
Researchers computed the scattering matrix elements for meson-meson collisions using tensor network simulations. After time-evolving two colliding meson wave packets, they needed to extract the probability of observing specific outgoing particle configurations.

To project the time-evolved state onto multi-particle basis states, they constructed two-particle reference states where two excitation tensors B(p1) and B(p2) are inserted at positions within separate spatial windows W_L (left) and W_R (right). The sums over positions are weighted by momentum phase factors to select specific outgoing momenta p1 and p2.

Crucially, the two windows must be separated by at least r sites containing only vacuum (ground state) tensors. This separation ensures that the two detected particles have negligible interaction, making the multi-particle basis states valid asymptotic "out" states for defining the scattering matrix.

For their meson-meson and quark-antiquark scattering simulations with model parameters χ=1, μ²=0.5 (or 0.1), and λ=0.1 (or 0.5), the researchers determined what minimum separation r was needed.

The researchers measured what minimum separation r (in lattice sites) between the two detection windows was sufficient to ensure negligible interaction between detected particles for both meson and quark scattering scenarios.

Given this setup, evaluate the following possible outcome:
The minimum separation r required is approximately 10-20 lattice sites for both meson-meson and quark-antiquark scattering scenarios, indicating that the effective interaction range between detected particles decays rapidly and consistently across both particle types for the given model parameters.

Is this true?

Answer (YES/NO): NO